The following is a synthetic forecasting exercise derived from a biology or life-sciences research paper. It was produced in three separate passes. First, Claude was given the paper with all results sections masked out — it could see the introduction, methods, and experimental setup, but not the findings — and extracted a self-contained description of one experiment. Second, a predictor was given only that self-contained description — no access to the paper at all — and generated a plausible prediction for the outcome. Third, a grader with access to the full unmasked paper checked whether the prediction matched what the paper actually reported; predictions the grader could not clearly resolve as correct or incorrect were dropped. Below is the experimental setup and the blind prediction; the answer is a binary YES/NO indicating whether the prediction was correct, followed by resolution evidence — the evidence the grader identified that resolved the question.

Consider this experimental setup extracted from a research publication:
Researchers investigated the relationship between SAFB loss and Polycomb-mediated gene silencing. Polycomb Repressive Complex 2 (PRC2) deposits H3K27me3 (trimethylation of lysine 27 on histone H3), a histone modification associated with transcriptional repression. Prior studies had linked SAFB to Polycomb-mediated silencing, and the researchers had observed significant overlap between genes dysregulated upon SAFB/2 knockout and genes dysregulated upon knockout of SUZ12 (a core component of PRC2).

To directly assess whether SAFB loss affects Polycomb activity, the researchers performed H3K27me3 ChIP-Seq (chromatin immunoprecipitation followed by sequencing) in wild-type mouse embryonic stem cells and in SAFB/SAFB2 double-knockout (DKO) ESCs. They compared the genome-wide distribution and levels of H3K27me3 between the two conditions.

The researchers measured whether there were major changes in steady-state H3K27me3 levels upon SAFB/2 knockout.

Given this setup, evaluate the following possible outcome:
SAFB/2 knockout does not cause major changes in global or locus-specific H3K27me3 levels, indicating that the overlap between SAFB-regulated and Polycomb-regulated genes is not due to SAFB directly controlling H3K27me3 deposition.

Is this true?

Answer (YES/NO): YES